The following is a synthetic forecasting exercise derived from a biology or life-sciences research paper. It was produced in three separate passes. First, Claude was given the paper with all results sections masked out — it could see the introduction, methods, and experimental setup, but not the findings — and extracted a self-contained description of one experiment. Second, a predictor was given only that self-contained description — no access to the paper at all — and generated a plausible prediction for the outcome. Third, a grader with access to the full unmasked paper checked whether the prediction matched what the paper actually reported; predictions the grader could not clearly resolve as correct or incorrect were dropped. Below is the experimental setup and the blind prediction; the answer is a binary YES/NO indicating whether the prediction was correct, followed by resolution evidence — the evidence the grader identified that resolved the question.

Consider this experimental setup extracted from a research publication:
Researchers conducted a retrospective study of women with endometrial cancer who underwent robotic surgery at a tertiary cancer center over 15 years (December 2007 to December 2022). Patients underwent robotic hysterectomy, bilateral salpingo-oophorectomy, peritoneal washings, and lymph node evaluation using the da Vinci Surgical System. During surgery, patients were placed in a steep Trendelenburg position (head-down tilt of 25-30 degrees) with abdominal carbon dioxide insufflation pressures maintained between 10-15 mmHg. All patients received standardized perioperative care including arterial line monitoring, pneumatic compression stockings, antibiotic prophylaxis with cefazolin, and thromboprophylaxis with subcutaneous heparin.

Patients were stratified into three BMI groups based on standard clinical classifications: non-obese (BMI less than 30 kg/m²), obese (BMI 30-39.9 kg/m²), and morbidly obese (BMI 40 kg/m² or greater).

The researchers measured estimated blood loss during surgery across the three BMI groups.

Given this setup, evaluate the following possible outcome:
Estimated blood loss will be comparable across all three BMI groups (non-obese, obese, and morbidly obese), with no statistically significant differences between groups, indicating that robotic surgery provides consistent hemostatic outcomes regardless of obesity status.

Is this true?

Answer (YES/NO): NO